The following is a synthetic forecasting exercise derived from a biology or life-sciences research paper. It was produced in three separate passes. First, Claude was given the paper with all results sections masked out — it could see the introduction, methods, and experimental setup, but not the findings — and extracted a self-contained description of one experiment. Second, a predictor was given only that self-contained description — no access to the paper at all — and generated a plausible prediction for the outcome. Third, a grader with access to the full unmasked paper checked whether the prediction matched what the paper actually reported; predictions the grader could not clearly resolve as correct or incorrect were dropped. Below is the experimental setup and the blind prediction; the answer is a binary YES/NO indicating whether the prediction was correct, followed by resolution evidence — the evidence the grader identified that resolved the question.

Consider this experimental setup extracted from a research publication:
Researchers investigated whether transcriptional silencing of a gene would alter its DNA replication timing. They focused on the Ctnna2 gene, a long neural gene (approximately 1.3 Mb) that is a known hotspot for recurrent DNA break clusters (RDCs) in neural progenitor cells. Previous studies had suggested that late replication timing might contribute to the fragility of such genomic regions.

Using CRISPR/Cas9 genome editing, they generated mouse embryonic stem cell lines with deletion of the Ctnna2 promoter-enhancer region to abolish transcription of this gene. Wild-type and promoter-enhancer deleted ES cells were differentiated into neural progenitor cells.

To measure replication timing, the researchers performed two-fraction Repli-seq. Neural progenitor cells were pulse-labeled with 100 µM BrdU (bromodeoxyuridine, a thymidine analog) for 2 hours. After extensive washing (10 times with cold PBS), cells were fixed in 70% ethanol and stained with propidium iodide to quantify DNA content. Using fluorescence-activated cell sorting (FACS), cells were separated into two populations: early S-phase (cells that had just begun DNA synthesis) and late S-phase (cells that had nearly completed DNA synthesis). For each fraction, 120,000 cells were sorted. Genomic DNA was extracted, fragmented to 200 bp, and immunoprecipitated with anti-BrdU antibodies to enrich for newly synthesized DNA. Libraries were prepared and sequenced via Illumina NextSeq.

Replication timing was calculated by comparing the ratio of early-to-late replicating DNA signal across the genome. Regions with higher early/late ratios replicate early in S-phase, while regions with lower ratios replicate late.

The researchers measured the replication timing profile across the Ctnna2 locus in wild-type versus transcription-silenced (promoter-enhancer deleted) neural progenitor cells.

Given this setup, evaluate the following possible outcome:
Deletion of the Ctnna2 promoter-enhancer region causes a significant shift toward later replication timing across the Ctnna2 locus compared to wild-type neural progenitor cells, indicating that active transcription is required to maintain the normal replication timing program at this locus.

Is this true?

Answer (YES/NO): YES